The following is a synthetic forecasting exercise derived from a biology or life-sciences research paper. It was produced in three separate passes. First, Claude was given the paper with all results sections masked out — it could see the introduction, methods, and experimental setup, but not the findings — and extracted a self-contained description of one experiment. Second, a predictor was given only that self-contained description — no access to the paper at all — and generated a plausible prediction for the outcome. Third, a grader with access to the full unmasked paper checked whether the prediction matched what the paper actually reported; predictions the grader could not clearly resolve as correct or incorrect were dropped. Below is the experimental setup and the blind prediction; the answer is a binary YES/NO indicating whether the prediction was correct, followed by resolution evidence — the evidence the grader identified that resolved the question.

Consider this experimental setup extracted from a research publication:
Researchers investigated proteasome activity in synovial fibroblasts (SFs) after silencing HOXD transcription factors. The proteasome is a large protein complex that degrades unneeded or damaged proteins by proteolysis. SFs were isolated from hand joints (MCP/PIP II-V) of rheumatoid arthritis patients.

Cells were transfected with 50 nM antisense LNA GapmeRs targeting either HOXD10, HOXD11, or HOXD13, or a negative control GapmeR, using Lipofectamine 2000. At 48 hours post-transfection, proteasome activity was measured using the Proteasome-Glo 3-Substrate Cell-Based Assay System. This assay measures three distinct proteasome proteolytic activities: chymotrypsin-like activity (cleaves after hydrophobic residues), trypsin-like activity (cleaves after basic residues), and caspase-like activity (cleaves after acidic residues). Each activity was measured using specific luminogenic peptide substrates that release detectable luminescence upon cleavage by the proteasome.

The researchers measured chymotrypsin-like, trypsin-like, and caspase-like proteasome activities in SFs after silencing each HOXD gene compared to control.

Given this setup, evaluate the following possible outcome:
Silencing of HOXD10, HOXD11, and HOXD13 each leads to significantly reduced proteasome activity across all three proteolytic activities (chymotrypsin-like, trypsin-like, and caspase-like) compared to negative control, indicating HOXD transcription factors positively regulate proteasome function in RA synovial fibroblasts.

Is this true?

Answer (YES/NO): NO